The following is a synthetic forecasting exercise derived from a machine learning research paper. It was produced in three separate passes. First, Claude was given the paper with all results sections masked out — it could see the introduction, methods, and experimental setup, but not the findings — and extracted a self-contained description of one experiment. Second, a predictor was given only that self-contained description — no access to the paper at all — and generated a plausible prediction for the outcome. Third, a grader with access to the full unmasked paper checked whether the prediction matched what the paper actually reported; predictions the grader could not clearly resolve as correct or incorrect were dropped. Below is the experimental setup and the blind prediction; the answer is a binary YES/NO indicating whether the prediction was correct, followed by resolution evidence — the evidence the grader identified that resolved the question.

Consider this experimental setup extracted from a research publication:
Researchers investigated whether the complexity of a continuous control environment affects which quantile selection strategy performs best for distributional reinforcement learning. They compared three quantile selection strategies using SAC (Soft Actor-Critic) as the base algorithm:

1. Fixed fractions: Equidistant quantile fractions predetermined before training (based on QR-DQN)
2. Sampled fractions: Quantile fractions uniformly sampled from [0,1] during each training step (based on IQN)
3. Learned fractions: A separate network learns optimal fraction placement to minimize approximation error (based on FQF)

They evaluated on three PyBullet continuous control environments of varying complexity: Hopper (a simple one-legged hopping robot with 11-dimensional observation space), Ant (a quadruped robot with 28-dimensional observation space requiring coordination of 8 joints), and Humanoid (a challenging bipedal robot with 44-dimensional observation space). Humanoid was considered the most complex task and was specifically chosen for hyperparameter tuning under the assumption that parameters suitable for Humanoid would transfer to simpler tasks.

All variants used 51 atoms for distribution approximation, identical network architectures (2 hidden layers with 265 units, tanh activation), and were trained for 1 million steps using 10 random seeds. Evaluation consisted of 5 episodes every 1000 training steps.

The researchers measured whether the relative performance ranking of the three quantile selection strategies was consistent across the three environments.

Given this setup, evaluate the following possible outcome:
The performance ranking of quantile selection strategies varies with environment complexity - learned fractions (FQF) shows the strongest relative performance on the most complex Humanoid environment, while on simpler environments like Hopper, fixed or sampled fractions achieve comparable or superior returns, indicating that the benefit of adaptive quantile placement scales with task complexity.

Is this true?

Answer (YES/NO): NO